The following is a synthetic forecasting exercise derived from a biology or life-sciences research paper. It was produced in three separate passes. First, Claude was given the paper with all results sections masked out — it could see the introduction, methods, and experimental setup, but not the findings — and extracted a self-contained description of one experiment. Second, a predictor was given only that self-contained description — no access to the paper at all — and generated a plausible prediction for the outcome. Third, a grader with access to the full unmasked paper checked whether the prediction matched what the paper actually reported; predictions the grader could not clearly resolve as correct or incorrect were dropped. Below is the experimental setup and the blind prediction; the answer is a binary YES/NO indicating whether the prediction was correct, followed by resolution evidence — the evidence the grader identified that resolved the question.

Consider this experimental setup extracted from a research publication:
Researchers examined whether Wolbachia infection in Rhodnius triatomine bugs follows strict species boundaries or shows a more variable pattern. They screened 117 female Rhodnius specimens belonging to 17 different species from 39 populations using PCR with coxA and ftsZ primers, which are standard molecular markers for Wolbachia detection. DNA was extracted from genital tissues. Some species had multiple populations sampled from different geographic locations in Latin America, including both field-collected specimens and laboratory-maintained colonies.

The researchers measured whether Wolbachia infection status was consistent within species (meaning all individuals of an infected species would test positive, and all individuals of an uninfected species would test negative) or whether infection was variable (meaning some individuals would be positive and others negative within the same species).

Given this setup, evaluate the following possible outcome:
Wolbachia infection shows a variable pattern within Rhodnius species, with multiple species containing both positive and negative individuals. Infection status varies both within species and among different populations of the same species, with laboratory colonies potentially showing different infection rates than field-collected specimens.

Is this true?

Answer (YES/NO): YES